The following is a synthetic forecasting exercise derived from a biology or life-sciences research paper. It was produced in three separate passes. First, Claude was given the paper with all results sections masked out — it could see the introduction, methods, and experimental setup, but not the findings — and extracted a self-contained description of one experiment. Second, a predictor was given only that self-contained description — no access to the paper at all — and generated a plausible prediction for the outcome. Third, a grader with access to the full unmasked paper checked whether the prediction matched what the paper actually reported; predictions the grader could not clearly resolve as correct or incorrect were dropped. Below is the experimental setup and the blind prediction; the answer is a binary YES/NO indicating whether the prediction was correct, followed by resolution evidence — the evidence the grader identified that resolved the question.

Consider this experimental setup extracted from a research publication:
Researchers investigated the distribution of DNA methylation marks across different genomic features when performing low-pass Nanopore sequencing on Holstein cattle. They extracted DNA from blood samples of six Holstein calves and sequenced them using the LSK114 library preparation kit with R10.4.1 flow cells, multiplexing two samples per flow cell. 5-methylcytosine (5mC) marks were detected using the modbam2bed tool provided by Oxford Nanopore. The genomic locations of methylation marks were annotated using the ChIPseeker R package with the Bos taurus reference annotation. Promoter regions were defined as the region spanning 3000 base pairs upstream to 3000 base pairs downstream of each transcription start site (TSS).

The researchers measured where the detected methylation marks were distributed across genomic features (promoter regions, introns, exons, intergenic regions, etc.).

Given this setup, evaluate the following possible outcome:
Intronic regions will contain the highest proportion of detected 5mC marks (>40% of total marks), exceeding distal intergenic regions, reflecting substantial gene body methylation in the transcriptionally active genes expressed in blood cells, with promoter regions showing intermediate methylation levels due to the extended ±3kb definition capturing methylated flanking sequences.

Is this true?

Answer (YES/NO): NO